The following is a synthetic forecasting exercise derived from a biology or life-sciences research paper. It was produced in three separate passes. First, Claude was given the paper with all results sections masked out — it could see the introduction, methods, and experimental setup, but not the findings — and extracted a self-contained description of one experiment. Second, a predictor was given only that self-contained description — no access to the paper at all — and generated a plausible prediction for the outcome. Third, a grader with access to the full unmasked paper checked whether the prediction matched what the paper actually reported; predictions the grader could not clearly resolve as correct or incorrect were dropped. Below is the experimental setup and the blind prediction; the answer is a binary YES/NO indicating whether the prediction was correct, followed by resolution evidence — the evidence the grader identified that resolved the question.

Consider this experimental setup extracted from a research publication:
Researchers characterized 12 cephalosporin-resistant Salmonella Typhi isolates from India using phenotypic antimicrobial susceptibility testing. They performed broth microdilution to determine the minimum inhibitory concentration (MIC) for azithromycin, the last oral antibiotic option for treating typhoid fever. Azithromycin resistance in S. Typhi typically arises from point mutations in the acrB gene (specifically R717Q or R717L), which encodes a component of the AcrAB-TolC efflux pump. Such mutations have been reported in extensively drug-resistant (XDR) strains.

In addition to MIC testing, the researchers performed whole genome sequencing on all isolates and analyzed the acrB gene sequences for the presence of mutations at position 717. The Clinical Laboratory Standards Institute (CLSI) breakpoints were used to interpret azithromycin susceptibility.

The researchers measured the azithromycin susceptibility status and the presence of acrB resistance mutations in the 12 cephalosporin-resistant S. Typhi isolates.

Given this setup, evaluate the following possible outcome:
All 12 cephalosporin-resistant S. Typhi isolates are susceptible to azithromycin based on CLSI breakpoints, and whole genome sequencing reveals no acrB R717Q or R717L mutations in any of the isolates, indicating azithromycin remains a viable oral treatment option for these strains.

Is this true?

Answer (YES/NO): YES